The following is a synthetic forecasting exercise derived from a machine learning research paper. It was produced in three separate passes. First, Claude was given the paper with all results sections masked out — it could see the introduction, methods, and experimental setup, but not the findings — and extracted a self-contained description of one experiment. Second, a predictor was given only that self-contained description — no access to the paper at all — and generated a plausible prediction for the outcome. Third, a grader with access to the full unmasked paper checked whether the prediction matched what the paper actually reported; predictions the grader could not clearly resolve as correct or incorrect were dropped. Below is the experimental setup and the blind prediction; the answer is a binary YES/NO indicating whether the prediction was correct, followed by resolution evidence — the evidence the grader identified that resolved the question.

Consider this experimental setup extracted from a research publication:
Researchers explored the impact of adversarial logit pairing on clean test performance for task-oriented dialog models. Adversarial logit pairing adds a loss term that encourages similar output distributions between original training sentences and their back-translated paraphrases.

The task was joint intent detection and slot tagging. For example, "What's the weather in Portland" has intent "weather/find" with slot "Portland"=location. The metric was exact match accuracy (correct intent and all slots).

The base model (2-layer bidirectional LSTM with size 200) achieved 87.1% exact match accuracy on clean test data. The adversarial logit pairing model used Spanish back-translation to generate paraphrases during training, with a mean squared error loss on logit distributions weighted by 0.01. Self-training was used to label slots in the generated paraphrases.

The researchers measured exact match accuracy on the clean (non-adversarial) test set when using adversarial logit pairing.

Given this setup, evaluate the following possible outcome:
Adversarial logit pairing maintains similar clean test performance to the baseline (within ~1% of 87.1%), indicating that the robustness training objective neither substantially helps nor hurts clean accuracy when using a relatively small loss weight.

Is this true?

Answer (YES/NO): NO